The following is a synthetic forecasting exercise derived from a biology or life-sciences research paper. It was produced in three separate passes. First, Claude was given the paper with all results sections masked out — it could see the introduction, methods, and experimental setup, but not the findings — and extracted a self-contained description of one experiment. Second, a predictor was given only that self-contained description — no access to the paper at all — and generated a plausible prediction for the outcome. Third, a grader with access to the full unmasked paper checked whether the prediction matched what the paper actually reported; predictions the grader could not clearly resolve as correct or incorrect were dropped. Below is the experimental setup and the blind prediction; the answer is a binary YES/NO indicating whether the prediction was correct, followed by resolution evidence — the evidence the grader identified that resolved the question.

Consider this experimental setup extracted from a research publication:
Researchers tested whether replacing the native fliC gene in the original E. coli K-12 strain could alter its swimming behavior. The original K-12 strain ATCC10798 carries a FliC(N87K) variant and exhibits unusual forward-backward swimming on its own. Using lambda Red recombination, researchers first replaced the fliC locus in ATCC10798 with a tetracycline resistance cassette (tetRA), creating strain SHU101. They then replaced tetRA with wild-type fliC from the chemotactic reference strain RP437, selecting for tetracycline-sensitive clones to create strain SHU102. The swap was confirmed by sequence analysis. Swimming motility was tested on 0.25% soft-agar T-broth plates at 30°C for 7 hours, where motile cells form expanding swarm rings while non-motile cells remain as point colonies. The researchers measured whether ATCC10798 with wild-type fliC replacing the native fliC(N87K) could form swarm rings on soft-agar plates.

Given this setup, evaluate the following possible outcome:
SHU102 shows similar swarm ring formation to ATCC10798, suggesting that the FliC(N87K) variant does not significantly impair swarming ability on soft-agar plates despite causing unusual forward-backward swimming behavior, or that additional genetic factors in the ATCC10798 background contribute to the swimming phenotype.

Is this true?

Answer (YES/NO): NO